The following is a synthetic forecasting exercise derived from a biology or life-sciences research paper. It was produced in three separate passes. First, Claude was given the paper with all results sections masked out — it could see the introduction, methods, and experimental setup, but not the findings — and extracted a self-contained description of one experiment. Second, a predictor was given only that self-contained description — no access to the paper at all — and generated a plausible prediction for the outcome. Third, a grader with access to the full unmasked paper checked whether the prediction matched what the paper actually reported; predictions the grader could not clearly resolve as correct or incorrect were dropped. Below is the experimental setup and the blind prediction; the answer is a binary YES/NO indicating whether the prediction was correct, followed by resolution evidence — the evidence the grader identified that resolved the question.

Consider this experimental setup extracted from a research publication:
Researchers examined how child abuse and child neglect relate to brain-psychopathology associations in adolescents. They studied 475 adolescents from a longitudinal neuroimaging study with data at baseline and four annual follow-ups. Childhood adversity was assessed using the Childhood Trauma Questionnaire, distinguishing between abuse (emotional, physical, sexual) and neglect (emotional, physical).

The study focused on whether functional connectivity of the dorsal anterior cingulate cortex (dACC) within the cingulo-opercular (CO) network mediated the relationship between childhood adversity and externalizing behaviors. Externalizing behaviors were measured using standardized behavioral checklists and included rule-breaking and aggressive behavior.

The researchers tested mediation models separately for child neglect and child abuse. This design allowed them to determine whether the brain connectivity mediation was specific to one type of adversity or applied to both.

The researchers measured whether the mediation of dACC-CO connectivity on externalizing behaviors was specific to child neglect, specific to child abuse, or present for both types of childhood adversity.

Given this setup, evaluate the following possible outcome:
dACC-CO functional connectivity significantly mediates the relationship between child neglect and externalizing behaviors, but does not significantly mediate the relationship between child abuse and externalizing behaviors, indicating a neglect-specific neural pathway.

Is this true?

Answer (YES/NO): YES